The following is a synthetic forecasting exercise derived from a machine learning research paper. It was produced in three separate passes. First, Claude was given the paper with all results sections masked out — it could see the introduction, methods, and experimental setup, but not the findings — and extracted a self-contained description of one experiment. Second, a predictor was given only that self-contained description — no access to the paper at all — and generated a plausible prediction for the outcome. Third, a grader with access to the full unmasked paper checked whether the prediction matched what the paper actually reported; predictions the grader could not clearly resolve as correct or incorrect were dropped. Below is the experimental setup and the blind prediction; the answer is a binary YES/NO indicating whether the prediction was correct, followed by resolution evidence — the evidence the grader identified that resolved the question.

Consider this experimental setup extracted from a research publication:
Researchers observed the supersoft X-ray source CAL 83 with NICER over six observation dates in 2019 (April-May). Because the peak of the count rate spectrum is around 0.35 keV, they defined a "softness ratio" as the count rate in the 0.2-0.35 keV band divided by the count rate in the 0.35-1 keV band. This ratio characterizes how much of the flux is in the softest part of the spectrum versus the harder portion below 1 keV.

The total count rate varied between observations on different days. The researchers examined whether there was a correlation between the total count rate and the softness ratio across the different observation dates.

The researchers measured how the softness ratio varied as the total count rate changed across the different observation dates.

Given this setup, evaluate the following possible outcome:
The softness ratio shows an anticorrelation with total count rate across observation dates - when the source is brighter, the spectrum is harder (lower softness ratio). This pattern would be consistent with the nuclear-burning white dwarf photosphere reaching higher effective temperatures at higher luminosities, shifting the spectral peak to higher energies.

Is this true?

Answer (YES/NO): YES